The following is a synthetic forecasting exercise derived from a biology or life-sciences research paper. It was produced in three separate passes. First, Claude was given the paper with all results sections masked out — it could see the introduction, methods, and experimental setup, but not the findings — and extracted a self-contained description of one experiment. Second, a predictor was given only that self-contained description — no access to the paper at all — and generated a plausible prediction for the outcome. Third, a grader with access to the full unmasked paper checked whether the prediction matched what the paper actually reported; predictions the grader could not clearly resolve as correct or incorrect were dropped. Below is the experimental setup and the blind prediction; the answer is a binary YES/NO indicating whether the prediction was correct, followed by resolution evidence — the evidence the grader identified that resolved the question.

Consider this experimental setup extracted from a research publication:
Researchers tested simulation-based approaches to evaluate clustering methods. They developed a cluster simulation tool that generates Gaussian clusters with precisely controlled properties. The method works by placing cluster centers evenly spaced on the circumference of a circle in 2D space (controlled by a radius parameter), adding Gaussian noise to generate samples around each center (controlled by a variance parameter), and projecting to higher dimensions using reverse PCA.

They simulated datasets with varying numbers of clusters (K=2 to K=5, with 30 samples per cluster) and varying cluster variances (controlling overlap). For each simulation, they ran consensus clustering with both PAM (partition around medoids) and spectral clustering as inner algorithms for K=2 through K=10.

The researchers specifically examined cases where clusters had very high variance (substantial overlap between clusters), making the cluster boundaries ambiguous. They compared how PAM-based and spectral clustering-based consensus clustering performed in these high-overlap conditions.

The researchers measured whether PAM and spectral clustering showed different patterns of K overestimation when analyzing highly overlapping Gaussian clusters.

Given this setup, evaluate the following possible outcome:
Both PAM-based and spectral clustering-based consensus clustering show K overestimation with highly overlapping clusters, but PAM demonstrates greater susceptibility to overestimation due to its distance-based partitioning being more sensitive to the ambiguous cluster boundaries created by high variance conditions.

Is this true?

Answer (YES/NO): NO